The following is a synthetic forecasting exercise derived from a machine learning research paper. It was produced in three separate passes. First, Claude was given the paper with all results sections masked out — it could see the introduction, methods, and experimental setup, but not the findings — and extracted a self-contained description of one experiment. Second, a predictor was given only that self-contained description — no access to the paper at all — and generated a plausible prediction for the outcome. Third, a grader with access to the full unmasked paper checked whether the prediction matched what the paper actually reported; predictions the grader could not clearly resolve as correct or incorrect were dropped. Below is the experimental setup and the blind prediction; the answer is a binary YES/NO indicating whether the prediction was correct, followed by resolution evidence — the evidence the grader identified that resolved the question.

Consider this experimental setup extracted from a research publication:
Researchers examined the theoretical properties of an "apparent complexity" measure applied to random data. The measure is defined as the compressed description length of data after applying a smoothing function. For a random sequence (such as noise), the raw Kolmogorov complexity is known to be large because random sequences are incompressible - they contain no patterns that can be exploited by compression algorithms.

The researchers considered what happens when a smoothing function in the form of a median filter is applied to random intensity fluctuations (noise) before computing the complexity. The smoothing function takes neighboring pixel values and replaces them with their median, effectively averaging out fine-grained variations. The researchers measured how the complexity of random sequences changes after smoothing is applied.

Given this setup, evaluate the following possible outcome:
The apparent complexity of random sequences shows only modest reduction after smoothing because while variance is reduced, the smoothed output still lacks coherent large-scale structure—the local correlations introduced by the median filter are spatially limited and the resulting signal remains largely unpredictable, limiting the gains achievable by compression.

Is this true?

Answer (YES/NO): NO